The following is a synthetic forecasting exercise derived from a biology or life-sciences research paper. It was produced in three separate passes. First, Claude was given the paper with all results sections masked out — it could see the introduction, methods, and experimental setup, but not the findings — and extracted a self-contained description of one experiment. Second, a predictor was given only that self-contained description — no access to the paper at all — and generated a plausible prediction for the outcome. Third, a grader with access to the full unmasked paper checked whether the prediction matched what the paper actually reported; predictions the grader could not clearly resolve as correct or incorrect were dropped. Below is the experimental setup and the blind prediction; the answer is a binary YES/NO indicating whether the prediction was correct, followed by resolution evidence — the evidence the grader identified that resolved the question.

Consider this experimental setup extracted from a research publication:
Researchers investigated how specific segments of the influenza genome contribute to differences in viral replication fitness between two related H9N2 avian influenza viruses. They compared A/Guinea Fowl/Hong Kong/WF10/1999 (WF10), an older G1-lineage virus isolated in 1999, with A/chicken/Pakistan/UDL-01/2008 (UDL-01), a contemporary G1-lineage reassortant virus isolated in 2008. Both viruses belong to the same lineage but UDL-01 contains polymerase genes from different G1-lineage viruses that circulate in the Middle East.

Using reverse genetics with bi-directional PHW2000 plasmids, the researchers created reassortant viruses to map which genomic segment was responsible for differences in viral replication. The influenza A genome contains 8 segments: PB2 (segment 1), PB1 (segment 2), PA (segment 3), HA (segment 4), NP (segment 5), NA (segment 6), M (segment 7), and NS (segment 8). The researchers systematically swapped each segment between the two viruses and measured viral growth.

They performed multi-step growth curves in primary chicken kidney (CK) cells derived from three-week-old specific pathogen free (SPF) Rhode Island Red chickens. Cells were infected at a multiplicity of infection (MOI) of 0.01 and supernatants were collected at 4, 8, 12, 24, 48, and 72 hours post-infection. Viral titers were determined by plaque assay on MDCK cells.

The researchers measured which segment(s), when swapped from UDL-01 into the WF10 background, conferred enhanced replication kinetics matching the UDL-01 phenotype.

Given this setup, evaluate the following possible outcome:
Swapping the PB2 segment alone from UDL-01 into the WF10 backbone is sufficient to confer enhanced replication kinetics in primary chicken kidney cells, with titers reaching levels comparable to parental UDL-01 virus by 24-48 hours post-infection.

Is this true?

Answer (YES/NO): NO